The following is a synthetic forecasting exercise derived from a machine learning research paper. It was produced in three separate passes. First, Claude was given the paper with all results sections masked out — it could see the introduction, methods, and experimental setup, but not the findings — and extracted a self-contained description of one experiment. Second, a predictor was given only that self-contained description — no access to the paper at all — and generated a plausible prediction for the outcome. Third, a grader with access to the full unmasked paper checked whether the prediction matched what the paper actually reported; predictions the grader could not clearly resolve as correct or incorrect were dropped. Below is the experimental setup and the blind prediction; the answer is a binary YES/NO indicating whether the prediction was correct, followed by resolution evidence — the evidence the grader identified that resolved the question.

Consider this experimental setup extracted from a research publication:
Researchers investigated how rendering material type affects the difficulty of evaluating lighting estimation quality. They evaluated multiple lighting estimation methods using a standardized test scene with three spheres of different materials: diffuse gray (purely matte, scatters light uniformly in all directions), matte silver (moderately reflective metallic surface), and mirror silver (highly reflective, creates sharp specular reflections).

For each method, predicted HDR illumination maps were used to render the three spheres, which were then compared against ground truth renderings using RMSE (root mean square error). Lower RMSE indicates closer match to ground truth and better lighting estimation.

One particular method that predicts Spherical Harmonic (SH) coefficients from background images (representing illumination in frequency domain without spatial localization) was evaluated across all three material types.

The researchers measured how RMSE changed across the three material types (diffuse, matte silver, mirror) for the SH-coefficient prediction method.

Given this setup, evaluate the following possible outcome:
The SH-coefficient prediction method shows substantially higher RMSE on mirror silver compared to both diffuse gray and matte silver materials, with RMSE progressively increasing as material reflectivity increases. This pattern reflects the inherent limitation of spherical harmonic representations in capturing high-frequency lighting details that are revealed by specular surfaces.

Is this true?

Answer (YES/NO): YES